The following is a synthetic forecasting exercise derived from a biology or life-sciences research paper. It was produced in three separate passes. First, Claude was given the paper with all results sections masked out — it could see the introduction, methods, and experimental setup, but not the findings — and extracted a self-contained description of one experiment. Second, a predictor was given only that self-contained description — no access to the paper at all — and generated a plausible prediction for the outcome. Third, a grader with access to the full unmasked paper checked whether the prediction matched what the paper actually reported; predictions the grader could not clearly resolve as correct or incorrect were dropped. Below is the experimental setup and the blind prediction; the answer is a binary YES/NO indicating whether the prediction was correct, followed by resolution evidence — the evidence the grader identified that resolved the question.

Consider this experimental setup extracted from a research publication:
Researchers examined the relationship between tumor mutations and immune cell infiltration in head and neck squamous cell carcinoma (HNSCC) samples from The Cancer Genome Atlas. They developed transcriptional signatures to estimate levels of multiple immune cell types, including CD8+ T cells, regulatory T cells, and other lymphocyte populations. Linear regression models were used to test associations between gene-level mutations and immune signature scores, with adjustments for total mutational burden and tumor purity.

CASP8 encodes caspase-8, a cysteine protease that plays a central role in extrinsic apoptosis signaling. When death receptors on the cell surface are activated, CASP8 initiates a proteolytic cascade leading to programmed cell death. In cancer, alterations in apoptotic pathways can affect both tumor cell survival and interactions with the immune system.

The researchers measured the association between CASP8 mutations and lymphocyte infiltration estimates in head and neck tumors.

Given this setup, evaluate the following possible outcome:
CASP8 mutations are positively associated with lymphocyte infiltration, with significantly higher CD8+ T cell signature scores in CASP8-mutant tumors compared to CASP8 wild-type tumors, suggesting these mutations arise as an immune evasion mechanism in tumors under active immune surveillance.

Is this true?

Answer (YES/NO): YES